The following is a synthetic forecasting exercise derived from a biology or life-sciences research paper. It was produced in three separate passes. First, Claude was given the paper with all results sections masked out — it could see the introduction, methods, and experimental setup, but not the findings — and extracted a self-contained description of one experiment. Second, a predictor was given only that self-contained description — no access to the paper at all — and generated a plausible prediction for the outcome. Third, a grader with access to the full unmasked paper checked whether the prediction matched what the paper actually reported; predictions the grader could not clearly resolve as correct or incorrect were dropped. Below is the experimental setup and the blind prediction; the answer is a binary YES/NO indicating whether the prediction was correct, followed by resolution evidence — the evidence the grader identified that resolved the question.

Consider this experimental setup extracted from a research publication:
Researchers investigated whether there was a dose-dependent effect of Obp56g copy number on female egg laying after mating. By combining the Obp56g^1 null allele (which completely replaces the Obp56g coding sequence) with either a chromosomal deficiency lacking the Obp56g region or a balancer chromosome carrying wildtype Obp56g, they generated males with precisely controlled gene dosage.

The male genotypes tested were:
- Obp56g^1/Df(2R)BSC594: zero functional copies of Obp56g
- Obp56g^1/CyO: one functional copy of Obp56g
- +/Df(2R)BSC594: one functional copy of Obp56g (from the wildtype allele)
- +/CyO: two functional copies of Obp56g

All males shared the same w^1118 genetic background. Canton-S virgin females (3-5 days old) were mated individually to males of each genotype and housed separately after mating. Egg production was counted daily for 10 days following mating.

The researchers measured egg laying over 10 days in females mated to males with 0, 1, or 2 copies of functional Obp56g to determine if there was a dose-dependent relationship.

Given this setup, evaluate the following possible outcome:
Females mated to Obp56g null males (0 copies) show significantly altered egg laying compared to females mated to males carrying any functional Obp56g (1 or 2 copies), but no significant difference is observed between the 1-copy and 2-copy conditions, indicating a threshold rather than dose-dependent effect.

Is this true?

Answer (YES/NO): YES